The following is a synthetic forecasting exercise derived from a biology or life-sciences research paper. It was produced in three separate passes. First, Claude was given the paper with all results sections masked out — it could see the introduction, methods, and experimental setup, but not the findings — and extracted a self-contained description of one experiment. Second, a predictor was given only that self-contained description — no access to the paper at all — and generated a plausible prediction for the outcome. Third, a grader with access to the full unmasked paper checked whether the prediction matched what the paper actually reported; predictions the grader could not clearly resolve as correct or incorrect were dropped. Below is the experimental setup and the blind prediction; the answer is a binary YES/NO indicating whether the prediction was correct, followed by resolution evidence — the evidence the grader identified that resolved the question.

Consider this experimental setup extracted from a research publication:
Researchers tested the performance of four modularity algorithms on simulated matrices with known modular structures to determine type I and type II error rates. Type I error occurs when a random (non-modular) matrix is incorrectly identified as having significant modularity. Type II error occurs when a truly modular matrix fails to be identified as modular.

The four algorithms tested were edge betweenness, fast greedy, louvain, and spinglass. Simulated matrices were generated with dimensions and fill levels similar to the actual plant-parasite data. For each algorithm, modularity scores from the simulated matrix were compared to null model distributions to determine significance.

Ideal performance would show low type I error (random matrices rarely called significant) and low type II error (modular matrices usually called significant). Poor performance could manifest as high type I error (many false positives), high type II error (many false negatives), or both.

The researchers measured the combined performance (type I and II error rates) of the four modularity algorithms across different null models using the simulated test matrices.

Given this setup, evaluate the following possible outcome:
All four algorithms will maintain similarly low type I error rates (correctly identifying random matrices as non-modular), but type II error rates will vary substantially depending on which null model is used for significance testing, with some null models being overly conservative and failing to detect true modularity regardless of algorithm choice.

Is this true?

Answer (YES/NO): NO